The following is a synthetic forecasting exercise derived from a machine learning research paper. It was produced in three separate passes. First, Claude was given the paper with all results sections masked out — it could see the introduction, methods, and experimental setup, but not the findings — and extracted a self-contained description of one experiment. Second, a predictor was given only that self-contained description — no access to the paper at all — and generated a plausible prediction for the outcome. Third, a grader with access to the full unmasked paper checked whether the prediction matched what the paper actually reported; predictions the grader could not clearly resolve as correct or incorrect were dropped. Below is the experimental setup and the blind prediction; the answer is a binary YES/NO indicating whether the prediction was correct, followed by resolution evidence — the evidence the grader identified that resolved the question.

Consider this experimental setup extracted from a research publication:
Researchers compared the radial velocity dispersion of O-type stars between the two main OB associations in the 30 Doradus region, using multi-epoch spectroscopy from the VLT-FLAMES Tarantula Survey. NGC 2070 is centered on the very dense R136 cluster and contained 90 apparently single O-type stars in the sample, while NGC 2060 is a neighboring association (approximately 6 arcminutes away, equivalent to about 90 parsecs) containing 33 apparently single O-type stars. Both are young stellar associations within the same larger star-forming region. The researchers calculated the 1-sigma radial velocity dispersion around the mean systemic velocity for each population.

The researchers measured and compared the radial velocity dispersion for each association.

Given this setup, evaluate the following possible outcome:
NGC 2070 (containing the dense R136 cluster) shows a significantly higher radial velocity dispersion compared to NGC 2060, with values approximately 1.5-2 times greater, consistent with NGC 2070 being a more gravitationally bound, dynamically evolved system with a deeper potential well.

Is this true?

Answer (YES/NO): NO